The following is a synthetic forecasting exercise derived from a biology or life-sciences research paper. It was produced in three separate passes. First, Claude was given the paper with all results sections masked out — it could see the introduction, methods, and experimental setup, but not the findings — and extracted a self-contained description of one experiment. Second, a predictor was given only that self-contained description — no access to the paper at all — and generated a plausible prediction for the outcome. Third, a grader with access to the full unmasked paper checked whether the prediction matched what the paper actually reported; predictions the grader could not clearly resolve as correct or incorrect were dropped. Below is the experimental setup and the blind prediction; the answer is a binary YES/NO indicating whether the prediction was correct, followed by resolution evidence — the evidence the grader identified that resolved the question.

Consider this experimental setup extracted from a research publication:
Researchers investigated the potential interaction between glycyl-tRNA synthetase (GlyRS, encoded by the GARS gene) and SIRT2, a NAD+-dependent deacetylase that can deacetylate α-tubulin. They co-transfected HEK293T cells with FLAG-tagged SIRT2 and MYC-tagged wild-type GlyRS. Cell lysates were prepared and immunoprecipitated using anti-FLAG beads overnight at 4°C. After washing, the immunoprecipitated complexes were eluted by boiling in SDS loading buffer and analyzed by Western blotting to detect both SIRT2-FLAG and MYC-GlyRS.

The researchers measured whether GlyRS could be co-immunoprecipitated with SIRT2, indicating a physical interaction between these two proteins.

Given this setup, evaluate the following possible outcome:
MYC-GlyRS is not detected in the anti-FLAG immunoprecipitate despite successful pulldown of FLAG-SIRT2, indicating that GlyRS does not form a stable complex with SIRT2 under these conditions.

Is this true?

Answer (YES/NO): NO